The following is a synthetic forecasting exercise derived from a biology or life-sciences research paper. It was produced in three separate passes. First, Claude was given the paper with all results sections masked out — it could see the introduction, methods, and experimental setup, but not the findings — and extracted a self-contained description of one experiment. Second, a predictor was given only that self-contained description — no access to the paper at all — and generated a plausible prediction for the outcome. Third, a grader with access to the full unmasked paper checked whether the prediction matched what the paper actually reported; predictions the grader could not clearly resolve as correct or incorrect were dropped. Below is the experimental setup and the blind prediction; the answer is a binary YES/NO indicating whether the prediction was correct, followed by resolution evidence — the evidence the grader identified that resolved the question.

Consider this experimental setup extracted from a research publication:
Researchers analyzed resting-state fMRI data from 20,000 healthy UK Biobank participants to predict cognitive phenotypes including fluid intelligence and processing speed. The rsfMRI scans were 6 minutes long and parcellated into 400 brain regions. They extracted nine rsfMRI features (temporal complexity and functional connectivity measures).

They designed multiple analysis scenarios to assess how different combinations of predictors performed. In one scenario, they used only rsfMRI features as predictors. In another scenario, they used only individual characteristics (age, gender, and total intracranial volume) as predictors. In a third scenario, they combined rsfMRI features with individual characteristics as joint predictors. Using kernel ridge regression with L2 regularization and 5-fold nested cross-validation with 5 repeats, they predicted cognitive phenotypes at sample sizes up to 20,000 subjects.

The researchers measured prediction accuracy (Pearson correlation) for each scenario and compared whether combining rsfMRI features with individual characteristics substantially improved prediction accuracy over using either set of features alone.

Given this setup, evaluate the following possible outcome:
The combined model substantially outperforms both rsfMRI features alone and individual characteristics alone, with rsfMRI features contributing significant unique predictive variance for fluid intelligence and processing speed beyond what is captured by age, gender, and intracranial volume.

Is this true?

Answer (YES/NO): NO